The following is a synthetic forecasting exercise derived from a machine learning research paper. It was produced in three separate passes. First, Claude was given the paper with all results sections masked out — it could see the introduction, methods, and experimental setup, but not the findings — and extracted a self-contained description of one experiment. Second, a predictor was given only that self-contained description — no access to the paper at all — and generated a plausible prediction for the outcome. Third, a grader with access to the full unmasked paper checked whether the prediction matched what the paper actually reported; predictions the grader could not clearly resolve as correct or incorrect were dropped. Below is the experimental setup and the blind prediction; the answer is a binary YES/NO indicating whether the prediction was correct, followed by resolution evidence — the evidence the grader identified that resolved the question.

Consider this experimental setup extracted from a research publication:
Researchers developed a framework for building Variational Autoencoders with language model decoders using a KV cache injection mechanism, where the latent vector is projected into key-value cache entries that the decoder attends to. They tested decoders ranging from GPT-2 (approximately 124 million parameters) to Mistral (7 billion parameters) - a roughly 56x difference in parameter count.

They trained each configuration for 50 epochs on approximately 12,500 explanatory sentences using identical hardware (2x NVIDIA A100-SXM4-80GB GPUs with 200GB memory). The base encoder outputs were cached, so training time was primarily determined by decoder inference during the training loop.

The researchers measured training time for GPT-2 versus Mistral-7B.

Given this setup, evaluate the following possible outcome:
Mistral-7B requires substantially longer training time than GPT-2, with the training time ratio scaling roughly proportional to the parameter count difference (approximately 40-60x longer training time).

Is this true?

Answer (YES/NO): NO